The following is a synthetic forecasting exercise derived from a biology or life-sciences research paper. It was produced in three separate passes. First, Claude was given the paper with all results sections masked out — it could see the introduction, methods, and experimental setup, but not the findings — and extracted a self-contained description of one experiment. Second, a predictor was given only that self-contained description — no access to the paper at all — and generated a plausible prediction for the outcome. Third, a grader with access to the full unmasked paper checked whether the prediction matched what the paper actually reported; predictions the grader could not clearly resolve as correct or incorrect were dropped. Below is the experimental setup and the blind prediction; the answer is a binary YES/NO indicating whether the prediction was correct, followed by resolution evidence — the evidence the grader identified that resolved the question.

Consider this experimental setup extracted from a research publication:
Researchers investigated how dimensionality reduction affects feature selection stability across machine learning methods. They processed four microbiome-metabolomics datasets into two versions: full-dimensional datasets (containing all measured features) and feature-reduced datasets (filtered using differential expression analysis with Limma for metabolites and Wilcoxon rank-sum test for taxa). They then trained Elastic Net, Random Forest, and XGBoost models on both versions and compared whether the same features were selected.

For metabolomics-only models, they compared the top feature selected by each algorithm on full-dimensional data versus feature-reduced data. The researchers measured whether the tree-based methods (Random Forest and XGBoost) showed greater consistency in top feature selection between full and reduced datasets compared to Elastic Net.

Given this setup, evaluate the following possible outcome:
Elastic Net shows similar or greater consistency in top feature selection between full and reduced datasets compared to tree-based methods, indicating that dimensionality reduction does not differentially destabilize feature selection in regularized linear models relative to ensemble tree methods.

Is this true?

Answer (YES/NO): NO